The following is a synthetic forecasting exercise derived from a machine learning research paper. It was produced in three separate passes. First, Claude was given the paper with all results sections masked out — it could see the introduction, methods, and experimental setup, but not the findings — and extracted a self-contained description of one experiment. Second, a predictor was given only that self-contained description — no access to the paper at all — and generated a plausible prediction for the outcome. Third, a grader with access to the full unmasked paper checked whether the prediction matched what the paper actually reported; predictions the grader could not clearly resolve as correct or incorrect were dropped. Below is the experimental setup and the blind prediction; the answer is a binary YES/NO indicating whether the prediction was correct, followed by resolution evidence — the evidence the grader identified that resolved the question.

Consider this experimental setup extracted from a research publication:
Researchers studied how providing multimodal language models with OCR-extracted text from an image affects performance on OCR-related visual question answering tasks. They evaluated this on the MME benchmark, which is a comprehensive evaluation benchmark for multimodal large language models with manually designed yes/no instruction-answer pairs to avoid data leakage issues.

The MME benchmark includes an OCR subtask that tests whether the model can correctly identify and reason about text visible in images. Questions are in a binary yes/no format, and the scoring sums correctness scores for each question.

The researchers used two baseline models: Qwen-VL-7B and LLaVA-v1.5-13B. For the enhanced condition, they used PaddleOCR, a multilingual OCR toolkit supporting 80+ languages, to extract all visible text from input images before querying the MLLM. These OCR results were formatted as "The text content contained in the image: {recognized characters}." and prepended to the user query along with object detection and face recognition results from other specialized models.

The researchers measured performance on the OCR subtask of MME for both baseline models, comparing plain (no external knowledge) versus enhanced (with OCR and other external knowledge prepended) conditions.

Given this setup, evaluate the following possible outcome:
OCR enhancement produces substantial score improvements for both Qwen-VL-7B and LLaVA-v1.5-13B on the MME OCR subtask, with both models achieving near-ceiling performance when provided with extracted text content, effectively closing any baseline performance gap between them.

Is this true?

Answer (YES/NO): NO